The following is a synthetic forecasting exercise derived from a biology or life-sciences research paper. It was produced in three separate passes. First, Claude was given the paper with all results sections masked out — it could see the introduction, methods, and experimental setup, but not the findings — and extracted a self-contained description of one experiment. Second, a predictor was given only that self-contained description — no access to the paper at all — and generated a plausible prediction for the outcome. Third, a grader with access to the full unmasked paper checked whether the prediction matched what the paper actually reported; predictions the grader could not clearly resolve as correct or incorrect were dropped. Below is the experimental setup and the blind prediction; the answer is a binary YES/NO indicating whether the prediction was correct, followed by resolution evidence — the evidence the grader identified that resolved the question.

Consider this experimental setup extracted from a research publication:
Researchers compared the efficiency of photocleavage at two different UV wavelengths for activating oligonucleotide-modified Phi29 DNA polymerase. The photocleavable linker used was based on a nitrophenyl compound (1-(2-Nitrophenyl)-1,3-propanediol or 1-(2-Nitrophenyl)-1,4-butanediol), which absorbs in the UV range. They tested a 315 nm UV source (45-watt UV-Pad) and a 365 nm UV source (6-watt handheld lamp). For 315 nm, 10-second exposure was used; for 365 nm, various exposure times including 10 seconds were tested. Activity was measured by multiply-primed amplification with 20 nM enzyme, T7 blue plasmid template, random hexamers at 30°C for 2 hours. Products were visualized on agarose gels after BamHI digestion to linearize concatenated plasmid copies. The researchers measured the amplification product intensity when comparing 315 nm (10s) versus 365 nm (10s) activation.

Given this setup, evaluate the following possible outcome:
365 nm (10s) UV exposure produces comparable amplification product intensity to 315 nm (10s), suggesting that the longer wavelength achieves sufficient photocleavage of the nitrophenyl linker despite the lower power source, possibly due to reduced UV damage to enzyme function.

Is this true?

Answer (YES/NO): NO